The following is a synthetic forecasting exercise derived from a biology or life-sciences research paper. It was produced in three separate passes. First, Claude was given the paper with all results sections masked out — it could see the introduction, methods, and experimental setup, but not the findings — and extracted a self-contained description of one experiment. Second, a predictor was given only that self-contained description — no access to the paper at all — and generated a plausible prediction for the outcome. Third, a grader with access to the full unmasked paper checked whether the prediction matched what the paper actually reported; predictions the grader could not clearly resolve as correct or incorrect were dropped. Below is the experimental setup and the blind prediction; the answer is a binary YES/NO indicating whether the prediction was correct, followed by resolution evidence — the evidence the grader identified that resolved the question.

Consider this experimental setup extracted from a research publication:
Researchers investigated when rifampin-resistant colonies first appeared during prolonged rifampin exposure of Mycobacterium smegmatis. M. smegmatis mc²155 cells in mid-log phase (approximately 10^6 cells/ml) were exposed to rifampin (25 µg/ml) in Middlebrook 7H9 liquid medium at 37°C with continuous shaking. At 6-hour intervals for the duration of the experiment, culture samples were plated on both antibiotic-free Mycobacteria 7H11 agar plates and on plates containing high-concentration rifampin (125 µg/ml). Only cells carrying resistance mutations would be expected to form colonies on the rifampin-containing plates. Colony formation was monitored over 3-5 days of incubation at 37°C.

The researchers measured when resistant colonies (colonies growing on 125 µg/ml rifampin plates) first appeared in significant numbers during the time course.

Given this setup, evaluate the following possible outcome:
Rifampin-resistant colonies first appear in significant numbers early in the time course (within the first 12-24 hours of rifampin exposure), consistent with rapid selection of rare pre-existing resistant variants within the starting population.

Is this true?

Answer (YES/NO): NO